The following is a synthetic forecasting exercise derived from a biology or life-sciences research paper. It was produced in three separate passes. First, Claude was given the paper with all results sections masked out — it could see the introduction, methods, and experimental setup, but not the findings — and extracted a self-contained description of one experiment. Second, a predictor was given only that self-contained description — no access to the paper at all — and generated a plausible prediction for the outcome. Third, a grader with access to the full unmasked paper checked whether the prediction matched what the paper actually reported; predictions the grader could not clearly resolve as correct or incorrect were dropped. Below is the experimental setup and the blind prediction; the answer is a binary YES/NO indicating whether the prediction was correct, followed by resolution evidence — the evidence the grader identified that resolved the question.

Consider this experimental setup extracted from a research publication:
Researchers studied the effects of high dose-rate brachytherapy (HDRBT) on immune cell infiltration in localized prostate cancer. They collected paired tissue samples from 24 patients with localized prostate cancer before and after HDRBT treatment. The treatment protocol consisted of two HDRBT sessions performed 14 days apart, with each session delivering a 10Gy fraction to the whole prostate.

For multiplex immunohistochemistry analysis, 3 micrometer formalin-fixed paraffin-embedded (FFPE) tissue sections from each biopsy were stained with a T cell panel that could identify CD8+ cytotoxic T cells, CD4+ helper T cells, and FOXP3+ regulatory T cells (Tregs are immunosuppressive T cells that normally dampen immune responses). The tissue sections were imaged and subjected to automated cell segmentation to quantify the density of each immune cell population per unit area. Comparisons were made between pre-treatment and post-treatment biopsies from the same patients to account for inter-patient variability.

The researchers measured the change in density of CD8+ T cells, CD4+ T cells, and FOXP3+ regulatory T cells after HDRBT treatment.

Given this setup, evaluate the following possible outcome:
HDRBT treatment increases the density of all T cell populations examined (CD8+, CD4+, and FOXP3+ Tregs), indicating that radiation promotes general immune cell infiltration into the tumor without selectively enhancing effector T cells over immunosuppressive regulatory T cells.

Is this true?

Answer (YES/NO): NO